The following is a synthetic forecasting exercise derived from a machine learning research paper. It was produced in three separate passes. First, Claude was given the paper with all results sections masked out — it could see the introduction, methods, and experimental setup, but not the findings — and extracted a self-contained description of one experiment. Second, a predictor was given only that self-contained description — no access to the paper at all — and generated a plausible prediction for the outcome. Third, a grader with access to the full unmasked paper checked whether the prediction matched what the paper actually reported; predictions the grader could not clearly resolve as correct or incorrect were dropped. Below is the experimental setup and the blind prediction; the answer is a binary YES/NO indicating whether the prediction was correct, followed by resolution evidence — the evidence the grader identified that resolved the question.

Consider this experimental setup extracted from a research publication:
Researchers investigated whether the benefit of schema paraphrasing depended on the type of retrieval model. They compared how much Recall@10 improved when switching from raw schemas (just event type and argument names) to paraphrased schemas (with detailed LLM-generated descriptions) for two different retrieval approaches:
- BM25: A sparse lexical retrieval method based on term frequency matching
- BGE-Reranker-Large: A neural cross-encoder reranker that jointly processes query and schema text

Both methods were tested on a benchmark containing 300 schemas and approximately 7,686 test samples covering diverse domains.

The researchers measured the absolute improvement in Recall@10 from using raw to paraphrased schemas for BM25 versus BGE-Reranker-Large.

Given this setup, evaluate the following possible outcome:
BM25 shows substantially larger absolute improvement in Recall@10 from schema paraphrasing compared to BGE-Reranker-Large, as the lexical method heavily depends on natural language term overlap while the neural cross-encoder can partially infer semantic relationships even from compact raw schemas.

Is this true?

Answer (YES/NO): YES